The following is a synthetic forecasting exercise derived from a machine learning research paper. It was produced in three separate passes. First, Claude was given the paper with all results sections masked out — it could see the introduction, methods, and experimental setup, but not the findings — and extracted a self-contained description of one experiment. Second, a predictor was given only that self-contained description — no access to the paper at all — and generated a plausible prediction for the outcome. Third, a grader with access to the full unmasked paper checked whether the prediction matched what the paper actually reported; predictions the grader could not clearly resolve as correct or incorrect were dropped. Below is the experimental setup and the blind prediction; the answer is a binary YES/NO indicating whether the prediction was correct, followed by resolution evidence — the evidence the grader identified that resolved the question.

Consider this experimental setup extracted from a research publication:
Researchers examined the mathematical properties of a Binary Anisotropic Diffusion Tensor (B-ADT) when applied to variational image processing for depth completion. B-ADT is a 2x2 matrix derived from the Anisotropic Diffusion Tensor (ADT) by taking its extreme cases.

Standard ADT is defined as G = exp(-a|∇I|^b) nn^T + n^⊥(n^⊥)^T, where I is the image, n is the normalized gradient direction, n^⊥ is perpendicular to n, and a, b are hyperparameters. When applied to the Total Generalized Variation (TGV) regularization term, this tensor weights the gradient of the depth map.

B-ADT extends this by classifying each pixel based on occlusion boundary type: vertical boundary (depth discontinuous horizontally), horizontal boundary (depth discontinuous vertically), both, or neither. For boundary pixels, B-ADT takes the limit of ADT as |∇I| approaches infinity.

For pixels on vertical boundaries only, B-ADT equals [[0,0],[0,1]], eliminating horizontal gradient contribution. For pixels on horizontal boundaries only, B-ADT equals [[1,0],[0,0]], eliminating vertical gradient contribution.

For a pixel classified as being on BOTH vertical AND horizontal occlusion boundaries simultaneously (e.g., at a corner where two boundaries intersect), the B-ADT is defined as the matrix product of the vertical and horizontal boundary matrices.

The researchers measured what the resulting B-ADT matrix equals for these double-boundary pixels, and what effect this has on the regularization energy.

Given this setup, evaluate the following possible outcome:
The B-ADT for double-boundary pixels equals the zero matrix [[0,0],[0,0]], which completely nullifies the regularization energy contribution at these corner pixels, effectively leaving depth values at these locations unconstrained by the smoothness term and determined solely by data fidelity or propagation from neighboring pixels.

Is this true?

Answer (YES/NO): NO